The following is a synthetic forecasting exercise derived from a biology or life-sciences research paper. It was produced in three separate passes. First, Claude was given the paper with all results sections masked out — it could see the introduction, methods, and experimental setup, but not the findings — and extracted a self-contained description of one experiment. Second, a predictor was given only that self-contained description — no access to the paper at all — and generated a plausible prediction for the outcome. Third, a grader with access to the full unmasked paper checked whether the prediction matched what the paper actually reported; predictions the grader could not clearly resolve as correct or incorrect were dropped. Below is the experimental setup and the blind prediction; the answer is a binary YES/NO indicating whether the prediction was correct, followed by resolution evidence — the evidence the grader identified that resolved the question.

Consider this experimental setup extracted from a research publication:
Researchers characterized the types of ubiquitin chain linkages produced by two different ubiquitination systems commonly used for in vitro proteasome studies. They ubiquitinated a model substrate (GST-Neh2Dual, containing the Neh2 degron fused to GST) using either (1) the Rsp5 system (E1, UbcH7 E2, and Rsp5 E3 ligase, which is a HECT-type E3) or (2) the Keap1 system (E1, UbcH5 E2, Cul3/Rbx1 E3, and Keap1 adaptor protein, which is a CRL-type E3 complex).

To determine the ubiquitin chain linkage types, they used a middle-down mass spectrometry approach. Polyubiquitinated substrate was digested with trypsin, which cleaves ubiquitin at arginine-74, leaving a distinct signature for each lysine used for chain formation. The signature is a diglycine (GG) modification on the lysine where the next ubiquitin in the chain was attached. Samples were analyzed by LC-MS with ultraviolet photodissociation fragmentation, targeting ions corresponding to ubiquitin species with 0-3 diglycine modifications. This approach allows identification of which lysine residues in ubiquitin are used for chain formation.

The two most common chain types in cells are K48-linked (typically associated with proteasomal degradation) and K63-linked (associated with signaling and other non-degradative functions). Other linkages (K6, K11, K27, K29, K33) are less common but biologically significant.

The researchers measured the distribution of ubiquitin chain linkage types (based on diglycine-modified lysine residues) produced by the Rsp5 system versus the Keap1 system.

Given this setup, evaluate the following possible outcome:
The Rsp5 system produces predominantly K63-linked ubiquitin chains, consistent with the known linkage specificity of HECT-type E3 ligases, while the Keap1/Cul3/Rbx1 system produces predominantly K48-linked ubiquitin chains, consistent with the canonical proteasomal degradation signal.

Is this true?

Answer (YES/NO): NO